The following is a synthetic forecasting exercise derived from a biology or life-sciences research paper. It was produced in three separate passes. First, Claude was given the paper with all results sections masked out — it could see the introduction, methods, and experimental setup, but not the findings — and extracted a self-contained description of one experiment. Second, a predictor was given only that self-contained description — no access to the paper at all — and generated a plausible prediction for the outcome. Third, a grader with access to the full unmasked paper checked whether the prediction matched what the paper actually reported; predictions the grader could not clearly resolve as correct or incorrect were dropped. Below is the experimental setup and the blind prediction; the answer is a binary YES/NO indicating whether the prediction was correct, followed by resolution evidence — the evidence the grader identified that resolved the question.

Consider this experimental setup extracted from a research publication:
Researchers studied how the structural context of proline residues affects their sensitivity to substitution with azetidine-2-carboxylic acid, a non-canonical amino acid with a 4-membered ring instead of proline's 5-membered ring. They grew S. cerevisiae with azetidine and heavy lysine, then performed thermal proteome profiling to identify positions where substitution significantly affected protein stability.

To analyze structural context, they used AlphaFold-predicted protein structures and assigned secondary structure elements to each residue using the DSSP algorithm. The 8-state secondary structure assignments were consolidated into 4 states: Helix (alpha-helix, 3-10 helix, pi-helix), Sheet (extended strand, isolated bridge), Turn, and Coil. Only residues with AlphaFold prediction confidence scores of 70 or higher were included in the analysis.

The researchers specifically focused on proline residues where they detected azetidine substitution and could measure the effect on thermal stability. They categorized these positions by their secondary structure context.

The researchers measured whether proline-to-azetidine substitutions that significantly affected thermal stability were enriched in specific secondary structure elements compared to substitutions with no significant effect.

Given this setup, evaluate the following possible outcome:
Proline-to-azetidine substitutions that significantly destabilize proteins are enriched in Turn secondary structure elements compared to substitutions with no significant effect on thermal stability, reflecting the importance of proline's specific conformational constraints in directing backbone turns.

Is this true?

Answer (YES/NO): NO